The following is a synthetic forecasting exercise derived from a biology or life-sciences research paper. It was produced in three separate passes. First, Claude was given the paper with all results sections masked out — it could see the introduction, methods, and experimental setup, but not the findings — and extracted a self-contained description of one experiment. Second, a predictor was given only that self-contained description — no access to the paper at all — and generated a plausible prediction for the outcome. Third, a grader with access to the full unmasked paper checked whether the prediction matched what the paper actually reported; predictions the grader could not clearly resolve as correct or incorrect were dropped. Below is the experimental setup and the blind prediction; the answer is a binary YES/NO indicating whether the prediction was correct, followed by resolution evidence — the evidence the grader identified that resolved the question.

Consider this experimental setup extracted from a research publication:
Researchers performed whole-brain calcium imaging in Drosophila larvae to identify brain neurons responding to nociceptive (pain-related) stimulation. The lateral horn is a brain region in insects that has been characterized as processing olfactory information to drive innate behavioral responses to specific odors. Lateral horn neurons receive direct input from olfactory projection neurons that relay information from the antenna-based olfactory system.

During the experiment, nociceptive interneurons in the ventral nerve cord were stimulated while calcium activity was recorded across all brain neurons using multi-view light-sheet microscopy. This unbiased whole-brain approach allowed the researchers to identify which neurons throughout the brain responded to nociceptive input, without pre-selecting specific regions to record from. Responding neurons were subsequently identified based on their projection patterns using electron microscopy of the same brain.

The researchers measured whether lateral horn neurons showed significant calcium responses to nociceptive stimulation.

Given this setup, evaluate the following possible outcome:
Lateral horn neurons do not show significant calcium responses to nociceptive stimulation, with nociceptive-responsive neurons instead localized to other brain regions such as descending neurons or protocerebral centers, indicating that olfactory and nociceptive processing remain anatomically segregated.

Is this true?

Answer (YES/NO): NO